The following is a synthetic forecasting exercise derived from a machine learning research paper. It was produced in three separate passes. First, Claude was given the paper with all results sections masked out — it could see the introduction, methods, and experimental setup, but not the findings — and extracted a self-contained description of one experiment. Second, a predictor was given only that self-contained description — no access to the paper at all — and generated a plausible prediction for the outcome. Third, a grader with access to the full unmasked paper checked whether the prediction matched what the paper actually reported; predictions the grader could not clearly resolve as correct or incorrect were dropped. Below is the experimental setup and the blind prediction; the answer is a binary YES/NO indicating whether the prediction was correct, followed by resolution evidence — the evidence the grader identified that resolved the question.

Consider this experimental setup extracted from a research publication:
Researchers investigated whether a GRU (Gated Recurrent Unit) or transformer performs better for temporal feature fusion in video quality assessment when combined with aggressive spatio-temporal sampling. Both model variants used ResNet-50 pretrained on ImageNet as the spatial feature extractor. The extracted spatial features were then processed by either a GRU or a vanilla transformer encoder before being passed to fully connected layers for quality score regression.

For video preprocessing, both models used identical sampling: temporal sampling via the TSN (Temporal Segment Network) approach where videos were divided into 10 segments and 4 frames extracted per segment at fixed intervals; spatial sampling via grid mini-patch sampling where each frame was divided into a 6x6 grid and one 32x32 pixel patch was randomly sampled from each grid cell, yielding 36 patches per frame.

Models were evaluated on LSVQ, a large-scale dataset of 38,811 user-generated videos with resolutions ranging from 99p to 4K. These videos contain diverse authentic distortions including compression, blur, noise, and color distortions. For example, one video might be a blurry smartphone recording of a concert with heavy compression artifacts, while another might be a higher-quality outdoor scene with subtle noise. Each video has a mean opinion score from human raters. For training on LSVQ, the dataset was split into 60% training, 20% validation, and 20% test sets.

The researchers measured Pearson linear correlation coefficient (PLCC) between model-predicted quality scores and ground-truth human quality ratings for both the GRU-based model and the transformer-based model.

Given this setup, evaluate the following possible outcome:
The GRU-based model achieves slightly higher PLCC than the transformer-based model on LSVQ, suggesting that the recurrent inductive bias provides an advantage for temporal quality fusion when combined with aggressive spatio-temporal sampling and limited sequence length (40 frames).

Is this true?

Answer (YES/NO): NO